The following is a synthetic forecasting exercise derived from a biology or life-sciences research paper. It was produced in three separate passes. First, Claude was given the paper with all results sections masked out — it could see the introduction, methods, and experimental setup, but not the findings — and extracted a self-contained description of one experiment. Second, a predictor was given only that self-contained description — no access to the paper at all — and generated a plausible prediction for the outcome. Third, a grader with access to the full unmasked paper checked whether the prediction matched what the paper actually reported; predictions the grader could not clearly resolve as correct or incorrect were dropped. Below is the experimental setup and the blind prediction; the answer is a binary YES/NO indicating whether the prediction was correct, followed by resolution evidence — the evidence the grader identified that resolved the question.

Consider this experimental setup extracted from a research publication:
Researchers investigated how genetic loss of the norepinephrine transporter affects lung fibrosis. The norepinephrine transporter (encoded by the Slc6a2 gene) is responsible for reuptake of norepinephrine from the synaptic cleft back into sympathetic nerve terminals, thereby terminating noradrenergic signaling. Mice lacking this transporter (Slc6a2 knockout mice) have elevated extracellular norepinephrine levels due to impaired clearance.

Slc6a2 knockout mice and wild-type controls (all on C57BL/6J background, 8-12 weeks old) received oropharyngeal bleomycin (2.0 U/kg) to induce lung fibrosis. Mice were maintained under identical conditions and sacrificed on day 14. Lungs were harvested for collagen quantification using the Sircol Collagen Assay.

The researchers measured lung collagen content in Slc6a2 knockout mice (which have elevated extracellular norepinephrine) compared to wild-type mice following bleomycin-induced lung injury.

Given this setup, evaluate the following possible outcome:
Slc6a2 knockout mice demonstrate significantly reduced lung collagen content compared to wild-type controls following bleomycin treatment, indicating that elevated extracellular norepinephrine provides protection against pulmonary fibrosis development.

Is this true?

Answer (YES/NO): NO